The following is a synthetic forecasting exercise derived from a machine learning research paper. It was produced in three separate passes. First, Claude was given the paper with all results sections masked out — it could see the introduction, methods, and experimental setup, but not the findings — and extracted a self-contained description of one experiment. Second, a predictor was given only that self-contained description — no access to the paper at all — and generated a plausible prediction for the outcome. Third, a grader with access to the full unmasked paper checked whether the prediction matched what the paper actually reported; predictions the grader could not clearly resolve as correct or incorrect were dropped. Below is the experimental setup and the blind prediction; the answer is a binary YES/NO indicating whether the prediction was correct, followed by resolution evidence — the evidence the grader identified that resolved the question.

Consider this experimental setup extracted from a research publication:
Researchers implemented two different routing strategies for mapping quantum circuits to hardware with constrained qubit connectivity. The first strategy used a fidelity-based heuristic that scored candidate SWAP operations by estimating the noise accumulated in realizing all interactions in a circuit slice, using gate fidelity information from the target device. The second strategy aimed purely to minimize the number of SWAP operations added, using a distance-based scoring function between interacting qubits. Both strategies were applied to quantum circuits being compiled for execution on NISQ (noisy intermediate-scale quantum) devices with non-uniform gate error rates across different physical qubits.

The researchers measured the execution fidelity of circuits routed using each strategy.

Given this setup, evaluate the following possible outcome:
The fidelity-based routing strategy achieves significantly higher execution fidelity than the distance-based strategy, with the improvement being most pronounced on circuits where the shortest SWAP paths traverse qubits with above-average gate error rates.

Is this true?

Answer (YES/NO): NO